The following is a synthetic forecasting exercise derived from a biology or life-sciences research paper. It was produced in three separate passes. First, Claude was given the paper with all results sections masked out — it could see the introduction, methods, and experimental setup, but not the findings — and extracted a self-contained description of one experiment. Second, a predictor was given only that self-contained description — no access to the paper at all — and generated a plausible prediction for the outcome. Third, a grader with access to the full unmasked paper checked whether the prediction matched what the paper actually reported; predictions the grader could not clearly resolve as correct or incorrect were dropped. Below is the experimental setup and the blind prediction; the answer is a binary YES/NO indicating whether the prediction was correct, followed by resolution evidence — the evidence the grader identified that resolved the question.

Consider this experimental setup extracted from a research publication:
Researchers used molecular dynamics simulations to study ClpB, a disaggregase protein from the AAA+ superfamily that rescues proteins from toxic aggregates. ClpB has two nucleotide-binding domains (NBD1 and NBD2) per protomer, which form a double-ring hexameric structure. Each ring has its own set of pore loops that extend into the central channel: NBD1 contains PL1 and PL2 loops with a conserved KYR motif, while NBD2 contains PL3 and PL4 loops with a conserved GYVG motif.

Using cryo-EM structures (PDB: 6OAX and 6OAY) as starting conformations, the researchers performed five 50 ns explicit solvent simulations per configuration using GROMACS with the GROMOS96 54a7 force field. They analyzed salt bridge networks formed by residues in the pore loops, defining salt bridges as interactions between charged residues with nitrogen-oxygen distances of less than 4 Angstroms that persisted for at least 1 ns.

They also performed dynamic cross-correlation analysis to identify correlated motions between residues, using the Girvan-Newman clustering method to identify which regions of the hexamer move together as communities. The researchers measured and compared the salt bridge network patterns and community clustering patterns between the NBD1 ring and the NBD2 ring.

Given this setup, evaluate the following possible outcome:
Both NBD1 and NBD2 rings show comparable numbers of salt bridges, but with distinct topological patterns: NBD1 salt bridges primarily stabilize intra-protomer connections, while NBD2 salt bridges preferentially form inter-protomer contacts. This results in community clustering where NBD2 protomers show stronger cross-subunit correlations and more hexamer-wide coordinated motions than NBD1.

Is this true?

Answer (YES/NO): NO